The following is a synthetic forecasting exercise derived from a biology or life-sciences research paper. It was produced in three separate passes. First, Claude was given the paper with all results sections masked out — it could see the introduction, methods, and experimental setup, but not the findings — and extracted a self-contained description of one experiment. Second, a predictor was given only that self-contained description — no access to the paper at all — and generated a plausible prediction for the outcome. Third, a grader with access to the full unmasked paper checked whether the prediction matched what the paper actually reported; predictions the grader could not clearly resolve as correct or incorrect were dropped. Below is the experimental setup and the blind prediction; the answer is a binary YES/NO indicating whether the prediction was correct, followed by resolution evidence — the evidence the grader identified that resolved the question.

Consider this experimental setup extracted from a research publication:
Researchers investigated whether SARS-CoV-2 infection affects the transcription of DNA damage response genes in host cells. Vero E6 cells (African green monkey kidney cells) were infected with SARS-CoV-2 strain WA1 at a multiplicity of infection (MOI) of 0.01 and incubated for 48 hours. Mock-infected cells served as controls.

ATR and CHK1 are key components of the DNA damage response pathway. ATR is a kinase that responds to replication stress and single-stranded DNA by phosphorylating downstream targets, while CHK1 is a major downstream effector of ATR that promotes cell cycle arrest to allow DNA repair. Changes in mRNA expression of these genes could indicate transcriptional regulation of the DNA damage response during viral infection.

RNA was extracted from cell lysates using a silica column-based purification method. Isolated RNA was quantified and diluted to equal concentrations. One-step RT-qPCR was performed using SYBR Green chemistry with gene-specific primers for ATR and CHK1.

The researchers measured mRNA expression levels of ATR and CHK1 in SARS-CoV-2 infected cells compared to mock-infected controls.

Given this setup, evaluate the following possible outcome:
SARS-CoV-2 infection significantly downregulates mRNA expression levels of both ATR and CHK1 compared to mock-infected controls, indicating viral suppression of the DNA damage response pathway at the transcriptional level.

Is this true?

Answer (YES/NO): NO